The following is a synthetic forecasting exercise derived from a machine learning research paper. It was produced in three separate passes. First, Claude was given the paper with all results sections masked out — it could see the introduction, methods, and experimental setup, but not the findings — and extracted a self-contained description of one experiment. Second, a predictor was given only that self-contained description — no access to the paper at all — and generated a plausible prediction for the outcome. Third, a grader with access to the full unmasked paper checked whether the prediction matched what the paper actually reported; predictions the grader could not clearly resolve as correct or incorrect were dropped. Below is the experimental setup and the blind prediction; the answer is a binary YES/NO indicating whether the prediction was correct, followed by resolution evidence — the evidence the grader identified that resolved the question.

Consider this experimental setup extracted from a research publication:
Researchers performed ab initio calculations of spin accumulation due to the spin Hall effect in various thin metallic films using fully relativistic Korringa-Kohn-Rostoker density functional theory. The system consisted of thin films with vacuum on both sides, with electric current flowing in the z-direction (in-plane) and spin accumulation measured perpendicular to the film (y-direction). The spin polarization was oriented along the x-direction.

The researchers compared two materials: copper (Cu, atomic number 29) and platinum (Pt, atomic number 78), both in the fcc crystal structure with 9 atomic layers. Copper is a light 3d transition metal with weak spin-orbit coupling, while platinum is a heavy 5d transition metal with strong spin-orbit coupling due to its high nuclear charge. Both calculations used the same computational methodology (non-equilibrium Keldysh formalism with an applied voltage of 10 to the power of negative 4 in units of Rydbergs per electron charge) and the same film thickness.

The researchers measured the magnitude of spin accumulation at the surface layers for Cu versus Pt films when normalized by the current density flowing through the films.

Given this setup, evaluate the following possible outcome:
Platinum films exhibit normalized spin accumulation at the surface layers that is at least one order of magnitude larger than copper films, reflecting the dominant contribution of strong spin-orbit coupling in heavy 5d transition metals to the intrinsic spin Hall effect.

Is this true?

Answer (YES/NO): NO